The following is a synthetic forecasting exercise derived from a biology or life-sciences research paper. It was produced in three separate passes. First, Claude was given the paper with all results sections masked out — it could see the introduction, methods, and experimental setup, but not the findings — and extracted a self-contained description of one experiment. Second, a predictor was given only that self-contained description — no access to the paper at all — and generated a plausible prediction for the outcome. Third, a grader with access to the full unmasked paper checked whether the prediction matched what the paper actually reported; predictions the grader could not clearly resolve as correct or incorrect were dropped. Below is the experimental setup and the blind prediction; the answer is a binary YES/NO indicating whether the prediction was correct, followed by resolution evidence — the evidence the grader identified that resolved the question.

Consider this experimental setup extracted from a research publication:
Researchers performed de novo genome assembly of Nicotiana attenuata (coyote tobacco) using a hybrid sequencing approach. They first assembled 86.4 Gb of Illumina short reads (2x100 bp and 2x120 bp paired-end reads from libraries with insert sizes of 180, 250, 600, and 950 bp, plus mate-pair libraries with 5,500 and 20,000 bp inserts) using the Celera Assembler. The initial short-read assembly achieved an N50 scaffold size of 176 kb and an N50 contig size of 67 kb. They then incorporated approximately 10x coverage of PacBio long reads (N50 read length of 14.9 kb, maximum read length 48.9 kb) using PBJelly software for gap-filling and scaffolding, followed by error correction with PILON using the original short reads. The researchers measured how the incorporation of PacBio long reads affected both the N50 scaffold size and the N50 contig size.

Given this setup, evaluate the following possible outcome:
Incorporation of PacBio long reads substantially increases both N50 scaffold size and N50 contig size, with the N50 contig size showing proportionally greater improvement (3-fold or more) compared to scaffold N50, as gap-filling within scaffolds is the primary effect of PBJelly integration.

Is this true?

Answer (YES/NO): NO